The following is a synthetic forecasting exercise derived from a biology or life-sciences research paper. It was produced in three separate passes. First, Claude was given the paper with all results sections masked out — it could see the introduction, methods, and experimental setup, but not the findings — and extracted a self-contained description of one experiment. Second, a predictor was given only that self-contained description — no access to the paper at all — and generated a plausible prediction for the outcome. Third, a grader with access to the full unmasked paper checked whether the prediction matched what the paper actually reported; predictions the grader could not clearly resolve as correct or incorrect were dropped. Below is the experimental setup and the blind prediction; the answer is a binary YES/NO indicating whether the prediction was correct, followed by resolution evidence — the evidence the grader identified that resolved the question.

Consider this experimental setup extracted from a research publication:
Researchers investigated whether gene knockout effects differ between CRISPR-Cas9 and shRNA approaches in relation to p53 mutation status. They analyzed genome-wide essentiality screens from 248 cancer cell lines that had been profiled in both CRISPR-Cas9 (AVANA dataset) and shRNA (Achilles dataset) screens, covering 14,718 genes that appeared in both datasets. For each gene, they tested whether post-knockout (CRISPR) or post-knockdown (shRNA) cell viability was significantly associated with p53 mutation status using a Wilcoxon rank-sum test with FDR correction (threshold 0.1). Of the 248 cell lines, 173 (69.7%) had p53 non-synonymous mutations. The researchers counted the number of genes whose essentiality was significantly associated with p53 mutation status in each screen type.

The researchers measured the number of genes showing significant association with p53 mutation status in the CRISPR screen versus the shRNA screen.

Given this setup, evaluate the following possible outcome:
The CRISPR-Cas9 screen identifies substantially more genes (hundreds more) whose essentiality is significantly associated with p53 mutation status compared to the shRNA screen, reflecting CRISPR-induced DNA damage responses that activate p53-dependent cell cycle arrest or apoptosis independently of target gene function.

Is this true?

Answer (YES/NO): NO